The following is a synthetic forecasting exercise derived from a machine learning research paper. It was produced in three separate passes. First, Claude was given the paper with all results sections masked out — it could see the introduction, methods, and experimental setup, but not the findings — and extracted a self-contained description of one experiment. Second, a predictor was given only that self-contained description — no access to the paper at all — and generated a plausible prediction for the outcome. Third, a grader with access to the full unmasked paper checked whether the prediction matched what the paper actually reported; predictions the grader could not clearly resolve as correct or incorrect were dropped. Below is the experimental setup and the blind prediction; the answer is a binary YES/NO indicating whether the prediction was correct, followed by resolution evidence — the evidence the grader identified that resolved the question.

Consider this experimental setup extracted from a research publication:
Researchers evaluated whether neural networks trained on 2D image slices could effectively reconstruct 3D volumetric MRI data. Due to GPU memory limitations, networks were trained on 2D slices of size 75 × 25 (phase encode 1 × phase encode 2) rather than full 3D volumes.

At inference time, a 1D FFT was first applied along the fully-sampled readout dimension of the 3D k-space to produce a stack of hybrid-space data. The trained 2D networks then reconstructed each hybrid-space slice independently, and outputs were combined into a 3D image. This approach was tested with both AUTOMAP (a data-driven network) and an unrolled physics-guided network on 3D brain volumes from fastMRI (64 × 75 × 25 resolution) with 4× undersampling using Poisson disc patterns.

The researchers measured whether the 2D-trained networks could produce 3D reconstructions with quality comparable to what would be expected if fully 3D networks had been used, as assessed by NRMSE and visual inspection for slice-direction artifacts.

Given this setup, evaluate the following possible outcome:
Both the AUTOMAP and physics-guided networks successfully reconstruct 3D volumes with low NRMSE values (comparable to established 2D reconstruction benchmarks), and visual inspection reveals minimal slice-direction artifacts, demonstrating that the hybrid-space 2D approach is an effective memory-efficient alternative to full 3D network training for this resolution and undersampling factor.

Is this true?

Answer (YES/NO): NO